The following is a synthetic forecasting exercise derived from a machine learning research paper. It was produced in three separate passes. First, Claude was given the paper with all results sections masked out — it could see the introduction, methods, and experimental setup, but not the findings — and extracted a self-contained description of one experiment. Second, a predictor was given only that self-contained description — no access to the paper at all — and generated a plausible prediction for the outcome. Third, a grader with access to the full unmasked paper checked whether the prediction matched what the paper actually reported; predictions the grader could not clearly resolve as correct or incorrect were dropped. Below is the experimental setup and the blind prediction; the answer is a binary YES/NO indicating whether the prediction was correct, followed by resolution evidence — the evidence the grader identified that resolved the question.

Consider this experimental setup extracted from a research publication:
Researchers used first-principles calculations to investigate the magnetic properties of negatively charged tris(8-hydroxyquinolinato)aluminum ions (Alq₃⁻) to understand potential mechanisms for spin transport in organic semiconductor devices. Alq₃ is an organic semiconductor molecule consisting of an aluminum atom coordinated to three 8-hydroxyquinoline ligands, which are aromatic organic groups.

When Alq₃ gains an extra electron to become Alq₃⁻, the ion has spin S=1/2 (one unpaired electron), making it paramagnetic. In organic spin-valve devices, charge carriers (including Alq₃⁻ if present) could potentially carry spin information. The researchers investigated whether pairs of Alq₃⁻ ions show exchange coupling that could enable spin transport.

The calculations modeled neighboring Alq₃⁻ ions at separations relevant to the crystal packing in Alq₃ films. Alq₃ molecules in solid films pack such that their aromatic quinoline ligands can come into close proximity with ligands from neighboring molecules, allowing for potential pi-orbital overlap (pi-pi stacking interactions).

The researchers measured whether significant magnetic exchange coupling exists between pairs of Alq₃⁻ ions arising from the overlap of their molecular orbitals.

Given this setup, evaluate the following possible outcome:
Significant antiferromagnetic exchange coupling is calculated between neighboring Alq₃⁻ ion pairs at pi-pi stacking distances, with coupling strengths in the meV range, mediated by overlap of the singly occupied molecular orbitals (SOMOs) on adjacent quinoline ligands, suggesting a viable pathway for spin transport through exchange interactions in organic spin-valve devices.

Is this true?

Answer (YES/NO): NO